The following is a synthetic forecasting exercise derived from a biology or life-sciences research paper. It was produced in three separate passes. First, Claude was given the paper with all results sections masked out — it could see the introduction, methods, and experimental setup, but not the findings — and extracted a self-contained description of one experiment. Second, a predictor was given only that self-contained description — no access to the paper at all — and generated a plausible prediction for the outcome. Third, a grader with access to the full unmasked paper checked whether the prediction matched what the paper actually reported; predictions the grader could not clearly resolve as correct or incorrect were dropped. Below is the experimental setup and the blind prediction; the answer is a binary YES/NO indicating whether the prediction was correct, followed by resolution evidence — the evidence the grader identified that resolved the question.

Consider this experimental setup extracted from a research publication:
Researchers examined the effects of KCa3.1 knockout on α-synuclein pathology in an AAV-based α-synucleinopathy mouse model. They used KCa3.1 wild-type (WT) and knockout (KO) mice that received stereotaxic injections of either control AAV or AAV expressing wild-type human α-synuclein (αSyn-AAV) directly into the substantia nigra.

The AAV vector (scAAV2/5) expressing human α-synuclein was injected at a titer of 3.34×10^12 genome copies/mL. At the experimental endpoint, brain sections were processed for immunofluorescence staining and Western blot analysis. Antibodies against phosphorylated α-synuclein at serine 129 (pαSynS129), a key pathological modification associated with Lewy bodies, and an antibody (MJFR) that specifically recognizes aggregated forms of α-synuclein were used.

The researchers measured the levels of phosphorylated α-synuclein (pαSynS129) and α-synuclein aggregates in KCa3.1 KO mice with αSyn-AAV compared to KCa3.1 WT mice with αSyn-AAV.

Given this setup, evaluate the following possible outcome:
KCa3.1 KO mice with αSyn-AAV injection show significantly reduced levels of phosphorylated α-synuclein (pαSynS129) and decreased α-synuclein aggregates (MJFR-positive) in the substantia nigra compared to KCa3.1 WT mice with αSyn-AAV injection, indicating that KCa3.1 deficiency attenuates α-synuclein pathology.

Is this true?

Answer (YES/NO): YES